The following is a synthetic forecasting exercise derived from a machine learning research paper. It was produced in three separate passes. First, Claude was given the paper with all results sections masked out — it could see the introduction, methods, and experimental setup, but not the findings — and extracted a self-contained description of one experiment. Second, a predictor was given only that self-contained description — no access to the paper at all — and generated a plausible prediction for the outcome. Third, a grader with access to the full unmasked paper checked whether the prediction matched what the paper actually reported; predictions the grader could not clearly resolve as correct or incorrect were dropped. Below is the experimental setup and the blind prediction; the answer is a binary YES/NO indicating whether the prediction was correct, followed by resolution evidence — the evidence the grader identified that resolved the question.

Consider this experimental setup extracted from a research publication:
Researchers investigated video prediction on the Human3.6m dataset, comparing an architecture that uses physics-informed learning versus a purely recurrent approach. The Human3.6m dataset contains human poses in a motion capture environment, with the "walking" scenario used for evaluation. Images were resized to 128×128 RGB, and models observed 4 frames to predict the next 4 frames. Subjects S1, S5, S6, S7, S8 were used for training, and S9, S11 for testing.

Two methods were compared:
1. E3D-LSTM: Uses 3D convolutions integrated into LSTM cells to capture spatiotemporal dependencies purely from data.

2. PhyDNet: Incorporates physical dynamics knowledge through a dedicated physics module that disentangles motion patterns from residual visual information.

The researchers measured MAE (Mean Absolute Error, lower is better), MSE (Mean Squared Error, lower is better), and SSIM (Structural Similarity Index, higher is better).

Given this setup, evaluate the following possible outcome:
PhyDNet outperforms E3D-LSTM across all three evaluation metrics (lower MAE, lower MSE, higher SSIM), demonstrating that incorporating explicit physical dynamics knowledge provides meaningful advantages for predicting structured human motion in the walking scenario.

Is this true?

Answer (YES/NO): YES